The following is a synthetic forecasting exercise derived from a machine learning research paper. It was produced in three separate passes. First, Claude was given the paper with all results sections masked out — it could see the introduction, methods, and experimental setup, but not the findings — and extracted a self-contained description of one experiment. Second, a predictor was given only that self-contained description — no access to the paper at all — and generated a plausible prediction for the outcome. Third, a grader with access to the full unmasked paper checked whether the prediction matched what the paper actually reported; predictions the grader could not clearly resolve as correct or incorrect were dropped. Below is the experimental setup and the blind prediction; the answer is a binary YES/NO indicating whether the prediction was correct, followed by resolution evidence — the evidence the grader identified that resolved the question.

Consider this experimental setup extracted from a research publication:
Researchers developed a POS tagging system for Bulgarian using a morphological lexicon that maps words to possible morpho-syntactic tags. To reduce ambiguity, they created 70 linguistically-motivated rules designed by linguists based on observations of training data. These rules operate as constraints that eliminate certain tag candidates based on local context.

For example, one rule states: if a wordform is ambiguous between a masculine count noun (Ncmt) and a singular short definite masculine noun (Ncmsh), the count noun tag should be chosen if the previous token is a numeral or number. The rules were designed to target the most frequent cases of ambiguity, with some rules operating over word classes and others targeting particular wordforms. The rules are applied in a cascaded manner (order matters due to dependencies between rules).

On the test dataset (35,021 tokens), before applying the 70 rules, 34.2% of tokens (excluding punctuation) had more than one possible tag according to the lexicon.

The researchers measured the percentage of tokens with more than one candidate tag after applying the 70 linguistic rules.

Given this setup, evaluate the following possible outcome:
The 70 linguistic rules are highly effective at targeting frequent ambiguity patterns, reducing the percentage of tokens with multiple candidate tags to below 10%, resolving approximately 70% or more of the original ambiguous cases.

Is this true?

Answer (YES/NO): NO